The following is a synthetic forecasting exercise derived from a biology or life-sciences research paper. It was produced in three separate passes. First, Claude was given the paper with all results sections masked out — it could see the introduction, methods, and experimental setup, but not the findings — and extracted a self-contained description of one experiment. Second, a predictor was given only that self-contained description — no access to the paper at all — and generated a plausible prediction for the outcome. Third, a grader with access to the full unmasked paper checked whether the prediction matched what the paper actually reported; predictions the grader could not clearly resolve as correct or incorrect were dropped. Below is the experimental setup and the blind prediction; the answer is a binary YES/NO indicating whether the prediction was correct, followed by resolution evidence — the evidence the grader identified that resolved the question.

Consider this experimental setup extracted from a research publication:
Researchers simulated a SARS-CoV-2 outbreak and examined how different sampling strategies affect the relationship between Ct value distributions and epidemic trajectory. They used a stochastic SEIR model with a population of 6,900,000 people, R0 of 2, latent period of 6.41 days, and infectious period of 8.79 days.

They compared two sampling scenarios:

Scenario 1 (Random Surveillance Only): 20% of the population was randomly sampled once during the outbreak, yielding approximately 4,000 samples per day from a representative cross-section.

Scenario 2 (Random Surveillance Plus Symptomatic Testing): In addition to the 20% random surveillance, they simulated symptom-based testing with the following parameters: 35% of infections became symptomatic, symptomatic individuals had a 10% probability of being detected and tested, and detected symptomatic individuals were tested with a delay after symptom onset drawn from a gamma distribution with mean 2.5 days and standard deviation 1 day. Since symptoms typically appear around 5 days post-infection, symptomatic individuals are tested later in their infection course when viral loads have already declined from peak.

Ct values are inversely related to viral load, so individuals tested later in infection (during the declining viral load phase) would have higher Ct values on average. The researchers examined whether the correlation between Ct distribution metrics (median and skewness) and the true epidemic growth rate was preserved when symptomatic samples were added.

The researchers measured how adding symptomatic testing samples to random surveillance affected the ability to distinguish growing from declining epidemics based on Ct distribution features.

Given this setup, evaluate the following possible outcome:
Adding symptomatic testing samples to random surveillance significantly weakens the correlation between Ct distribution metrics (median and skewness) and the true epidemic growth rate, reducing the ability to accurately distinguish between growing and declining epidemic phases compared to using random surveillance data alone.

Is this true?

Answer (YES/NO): NO